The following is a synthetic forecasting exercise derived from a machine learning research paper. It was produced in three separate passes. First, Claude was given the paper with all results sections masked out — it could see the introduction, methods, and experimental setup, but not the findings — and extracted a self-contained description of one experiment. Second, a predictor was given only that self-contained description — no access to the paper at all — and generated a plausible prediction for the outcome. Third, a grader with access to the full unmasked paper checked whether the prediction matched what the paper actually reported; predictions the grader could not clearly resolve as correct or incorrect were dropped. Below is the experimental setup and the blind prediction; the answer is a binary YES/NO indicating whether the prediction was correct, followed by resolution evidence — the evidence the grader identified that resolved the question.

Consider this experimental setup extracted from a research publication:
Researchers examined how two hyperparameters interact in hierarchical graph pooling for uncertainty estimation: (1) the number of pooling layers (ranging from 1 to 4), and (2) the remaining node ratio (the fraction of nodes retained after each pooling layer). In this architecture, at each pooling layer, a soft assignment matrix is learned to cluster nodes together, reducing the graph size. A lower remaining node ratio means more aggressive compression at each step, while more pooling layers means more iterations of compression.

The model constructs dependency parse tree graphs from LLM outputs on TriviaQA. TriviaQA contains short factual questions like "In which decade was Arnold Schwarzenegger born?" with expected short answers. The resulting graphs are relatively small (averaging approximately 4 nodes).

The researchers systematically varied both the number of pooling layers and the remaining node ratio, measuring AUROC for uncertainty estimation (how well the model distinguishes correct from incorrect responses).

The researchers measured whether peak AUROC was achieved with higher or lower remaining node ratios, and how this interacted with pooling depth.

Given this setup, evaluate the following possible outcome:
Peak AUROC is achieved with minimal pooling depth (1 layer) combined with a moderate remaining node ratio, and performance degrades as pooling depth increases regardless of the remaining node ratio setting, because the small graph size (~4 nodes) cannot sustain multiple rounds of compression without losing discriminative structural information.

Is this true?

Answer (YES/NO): NO